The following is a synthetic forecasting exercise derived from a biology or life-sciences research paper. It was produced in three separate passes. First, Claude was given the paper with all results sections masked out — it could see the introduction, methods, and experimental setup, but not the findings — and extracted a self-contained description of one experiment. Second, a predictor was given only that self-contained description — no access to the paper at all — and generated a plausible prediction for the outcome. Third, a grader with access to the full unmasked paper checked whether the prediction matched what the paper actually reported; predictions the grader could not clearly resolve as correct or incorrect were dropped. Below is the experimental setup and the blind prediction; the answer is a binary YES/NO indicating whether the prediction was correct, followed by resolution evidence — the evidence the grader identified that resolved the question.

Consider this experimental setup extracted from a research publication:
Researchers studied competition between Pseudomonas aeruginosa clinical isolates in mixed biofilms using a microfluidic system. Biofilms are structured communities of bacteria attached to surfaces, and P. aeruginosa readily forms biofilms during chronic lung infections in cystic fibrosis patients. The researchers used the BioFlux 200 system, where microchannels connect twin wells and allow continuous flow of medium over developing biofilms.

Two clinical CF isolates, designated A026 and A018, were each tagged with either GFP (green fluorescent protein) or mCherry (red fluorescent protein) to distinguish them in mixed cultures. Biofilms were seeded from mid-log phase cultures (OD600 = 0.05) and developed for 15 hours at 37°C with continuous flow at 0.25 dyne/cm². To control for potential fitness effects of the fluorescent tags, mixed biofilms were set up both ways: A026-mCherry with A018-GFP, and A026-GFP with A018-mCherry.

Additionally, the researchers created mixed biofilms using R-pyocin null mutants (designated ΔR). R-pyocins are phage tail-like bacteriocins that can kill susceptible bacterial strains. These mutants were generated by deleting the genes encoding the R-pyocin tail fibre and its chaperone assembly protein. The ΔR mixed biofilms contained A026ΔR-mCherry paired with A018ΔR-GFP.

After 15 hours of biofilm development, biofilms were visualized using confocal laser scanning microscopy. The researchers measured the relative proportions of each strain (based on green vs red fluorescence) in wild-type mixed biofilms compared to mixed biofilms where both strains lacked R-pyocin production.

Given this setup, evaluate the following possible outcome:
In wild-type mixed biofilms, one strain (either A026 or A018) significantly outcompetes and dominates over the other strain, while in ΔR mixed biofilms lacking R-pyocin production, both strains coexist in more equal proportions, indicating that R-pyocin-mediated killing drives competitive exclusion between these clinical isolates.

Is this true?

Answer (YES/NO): YES